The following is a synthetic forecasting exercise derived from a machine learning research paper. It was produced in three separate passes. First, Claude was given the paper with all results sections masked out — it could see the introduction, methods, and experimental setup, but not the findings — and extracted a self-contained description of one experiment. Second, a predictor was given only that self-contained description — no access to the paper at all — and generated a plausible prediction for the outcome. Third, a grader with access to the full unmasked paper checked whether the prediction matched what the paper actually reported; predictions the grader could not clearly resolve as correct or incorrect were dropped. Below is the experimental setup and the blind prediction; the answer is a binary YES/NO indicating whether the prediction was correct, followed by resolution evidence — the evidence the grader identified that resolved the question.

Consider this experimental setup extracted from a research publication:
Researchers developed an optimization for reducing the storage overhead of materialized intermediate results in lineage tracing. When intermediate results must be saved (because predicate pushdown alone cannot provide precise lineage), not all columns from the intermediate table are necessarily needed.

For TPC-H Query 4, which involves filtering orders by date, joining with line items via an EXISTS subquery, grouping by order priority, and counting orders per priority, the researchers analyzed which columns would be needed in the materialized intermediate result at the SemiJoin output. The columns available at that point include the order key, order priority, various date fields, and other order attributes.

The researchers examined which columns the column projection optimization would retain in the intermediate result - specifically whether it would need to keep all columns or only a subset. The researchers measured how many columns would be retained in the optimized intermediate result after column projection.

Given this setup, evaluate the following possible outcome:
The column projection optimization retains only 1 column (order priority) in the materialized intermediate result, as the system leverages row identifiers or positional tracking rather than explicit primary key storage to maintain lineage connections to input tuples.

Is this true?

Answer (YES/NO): NO